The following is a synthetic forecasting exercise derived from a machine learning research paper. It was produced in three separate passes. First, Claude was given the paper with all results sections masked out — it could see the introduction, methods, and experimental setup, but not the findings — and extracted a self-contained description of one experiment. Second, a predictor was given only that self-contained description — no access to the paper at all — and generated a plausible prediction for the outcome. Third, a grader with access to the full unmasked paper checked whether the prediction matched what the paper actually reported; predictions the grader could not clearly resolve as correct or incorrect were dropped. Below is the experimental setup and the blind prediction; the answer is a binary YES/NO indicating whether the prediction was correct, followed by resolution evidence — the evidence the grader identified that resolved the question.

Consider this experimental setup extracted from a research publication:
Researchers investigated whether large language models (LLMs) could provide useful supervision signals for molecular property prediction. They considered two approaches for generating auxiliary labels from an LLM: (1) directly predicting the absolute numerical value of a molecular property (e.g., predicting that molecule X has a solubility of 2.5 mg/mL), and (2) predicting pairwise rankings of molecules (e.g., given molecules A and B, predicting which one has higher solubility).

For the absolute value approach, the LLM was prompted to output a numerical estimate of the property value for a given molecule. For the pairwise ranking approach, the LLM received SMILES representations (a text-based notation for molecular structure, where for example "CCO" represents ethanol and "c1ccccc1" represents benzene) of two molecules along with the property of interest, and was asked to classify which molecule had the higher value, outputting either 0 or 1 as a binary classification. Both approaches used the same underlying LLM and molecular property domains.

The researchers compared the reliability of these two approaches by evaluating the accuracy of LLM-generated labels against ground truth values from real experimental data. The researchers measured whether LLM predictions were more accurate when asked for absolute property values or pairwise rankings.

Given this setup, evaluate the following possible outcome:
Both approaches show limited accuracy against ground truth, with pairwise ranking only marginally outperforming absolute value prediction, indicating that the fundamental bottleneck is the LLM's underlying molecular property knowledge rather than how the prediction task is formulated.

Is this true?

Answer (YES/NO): NO